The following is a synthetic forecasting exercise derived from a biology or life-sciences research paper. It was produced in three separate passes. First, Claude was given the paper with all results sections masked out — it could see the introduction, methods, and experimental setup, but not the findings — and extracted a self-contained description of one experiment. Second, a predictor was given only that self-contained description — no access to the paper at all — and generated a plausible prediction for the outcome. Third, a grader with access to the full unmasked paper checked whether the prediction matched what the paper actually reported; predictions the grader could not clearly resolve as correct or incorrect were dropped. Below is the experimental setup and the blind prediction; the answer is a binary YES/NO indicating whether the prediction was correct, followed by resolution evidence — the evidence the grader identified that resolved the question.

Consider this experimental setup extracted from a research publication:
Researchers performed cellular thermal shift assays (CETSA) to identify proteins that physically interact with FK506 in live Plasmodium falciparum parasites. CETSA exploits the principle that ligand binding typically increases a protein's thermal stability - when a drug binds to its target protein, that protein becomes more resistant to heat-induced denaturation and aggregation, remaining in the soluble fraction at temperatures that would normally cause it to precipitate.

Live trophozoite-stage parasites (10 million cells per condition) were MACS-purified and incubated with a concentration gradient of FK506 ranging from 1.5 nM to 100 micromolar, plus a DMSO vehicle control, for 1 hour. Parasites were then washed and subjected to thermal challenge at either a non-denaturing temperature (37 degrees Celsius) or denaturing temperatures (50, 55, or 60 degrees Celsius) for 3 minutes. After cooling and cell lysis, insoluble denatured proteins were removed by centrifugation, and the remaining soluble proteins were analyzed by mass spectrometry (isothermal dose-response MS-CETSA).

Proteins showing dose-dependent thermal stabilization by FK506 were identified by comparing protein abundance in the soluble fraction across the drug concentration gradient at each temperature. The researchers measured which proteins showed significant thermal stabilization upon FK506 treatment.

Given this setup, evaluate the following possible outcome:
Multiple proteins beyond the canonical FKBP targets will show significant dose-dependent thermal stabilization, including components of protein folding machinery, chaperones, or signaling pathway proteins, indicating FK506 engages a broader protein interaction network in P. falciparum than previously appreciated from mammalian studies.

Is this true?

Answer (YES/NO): NO